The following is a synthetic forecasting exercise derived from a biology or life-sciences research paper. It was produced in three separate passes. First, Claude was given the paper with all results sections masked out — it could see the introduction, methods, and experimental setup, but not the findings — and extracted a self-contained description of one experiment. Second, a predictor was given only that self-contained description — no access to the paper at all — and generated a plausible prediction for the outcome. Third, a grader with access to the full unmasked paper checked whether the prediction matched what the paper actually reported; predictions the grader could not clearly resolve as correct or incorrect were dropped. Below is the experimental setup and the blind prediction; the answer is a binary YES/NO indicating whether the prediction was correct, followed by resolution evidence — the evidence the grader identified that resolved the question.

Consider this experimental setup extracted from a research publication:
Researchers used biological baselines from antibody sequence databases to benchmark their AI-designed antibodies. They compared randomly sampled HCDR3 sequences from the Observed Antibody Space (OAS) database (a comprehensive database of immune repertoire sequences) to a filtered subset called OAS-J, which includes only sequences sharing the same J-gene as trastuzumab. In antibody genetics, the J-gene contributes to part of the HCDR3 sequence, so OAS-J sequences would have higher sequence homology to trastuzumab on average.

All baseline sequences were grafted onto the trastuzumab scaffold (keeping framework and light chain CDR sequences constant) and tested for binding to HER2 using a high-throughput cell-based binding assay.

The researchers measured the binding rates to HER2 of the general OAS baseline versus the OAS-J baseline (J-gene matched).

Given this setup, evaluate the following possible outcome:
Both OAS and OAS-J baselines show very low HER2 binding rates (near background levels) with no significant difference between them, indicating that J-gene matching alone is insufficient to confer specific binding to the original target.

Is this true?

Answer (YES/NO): NO